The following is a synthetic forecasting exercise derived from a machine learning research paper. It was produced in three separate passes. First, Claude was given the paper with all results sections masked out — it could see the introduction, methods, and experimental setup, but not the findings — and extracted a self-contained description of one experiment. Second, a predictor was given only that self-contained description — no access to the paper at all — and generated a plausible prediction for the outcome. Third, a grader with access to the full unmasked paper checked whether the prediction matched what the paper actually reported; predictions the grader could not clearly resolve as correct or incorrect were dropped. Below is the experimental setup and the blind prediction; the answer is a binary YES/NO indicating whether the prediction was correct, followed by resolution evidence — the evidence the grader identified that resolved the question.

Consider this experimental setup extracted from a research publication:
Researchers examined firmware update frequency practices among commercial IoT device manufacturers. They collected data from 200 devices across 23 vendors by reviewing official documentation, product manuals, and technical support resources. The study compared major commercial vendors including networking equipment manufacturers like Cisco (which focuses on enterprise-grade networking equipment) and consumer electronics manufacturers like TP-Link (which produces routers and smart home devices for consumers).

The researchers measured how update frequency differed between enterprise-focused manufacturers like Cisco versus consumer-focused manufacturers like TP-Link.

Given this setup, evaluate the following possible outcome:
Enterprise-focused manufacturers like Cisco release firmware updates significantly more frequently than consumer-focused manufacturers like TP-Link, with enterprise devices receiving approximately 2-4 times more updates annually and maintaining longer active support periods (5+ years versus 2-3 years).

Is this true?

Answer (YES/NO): NO